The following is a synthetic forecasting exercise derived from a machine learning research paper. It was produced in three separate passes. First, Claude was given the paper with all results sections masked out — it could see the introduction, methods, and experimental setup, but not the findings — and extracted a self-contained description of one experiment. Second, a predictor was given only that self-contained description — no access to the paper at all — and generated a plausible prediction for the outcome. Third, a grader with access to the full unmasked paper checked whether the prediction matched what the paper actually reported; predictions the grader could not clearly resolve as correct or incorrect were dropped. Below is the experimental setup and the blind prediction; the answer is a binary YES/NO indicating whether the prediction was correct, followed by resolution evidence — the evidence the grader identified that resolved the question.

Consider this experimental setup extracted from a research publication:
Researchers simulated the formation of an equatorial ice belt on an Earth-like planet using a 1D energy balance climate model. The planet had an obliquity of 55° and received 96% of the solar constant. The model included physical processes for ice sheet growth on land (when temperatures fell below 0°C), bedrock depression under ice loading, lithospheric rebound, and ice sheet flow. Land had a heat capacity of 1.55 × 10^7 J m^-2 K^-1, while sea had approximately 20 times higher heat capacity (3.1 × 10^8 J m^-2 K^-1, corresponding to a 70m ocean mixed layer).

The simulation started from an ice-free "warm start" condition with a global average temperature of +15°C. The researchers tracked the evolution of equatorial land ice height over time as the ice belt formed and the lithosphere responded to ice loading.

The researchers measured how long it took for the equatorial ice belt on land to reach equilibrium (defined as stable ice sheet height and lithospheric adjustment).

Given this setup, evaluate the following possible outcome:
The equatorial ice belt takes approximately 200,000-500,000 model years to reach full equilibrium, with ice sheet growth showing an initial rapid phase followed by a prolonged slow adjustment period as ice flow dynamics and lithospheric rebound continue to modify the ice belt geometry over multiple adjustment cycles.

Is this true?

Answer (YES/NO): NO